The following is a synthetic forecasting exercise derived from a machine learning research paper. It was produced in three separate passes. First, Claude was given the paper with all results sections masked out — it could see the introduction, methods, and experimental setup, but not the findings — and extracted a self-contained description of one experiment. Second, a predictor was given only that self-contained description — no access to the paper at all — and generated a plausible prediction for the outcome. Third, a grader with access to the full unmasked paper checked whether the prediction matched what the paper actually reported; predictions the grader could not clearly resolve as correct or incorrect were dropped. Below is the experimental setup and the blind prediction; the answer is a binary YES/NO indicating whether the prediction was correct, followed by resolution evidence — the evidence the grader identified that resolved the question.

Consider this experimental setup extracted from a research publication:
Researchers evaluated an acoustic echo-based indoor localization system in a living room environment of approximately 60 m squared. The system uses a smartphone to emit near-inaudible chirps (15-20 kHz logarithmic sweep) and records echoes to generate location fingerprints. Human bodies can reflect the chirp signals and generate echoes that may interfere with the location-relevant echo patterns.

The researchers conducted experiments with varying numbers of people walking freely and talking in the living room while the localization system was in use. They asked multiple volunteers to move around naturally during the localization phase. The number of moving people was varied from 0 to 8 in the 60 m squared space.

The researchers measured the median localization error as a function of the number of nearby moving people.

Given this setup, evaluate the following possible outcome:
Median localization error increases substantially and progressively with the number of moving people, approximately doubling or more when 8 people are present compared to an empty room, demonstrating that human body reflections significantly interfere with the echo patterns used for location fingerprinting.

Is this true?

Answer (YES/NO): YES